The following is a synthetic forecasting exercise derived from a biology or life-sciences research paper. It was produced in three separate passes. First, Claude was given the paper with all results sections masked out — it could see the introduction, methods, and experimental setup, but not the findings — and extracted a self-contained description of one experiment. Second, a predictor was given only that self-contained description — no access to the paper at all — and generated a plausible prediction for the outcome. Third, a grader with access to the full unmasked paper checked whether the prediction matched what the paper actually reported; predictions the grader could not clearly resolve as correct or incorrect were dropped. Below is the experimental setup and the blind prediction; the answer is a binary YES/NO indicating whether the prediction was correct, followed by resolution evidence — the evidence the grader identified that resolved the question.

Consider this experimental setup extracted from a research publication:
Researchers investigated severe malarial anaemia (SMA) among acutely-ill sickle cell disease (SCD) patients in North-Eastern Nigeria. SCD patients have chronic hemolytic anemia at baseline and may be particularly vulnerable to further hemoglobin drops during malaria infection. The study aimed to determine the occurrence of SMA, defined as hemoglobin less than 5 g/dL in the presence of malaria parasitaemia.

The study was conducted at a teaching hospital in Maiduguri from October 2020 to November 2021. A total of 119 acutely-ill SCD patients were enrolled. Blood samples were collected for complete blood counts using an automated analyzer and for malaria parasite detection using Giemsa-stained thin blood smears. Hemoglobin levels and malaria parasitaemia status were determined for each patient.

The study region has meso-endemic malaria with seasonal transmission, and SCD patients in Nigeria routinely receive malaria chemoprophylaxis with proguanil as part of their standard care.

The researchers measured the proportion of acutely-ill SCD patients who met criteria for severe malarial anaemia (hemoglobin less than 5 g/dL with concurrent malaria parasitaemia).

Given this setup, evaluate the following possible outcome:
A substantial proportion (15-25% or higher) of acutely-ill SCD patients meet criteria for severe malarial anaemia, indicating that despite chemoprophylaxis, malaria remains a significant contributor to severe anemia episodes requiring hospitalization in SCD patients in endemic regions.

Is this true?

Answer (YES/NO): NO